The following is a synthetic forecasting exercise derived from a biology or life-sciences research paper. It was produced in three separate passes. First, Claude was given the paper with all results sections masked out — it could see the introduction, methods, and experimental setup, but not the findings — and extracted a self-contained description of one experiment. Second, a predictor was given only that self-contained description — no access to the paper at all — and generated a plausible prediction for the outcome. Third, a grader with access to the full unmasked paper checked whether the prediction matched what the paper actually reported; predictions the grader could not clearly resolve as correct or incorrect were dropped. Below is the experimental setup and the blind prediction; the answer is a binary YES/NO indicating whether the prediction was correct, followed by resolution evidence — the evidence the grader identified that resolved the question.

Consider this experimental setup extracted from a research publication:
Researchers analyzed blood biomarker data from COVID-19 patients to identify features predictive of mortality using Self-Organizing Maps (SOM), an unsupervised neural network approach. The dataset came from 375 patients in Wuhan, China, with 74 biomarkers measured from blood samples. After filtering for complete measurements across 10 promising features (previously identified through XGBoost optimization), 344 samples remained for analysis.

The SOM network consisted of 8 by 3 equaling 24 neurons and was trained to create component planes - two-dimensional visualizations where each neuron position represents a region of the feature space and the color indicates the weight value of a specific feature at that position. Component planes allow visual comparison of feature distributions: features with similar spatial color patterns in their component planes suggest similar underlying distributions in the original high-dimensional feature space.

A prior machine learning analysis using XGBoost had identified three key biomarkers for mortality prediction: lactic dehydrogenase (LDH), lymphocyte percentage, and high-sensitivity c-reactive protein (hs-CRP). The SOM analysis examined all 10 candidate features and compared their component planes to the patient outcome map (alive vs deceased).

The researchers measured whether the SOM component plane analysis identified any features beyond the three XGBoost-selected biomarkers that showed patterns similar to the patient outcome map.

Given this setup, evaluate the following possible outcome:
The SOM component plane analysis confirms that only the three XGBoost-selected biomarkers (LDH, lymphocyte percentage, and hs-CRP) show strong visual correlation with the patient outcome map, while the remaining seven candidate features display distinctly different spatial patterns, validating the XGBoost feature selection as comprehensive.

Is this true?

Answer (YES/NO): NO